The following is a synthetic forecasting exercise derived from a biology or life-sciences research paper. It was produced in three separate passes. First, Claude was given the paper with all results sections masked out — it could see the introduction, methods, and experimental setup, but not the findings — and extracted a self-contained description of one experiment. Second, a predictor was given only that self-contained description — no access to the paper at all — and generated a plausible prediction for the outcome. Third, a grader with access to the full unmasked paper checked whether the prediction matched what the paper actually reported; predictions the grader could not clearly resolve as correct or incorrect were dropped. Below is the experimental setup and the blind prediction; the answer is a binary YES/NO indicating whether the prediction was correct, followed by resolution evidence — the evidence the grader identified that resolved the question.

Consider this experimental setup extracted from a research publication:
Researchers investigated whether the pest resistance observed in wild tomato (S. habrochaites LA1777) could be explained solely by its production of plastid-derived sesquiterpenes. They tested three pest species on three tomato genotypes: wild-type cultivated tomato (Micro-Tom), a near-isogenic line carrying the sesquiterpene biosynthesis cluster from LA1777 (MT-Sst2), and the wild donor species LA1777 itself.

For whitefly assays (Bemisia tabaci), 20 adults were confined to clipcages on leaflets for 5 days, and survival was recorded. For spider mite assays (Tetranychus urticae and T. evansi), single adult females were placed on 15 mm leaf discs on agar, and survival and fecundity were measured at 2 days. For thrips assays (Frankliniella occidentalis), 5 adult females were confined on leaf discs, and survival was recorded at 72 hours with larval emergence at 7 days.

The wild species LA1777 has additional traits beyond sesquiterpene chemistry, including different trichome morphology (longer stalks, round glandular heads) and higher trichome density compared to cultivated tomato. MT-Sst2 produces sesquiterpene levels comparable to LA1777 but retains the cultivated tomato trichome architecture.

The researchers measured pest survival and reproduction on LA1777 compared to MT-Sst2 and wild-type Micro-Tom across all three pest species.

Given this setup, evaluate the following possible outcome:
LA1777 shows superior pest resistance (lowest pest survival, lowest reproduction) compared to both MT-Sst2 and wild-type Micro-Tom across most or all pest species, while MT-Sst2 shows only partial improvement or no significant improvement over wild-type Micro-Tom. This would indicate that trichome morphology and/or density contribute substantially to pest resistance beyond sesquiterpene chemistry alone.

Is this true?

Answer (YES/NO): YES